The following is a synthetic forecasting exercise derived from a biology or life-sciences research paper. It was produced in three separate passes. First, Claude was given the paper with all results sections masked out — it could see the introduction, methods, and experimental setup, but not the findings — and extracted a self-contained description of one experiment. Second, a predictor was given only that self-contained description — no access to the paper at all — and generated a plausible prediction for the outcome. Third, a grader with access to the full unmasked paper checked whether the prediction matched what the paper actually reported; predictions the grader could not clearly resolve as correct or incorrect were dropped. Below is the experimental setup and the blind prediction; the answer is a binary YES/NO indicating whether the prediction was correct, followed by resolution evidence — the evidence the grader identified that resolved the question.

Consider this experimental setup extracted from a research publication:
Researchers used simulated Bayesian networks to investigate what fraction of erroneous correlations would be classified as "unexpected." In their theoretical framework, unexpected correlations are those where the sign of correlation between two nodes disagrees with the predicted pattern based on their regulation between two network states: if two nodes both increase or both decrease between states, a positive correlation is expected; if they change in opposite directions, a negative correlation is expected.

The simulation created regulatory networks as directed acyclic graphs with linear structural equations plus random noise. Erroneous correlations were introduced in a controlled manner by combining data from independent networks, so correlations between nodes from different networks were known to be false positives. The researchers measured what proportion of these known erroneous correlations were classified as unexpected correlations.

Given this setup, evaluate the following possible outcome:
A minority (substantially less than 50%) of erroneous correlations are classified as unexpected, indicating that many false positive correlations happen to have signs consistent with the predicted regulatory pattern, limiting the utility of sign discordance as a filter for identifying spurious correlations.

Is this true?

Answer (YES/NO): NO